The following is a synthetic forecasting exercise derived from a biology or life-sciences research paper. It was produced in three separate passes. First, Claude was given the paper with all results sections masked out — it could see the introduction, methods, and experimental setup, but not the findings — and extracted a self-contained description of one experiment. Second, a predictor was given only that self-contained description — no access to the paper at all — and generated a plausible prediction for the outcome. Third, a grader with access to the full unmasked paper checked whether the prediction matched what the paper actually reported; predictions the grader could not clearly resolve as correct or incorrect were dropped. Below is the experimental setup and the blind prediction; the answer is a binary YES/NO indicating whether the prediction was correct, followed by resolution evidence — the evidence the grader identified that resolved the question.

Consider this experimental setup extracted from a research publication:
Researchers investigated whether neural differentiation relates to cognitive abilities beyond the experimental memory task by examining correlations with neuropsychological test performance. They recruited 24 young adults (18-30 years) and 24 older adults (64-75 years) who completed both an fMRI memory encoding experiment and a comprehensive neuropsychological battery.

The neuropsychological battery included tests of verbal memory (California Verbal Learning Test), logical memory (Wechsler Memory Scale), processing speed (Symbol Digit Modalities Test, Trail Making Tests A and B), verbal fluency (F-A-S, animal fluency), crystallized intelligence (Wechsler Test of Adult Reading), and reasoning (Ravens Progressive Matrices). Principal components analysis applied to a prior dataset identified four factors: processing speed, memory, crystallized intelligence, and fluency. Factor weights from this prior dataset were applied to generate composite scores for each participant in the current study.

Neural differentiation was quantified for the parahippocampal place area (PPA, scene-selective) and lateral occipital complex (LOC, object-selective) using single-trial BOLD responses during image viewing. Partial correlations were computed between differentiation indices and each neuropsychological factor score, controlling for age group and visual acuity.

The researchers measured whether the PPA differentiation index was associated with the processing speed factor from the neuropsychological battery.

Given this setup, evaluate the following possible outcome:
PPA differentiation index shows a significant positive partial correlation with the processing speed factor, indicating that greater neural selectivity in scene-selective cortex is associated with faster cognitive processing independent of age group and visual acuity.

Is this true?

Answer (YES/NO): NO